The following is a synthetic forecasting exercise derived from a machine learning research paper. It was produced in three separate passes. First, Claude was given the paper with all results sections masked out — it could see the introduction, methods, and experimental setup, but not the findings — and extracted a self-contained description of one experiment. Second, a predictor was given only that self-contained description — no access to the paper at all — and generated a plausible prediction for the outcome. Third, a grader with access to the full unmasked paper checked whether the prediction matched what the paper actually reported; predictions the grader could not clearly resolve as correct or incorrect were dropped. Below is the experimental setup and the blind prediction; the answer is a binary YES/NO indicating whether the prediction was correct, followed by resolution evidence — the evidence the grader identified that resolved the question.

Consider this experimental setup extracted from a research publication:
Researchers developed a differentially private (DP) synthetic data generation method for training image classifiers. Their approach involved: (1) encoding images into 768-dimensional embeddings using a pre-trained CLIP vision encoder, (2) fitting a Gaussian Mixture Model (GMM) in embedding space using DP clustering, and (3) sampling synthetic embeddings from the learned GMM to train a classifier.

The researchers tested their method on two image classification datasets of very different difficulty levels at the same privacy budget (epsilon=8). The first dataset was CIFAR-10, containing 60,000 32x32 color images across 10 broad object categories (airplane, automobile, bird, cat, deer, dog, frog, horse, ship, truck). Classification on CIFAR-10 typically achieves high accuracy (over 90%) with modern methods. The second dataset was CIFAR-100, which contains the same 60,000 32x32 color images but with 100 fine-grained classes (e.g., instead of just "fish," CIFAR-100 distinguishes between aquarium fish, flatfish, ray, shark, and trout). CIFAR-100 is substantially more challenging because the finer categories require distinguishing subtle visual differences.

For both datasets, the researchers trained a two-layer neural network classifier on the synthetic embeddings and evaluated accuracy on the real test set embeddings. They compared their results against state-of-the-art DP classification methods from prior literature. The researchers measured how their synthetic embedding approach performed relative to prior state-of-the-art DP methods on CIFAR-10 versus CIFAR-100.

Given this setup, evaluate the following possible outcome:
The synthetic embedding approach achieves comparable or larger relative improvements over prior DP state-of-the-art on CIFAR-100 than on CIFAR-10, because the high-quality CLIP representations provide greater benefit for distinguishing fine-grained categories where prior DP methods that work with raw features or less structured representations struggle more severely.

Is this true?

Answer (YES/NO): NO